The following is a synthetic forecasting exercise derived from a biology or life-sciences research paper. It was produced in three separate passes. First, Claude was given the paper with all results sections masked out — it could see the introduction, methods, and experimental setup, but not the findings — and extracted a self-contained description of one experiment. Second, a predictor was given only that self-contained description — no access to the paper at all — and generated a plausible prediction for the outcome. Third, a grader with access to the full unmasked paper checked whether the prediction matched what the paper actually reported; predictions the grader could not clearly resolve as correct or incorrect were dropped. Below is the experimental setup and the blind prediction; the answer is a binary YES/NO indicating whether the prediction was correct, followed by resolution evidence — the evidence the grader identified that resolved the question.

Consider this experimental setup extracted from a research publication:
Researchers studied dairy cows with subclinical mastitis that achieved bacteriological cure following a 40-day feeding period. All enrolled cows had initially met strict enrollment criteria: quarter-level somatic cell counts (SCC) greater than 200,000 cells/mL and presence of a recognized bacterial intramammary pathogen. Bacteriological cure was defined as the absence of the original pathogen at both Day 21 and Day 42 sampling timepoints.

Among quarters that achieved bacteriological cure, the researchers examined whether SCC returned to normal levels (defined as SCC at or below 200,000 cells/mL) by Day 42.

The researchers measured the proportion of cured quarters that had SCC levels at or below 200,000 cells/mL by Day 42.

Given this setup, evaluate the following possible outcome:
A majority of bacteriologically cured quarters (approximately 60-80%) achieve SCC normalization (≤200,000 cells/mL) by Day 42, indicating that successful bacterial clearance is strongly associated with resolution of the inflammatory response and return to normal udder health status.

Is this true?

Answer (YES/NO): NO